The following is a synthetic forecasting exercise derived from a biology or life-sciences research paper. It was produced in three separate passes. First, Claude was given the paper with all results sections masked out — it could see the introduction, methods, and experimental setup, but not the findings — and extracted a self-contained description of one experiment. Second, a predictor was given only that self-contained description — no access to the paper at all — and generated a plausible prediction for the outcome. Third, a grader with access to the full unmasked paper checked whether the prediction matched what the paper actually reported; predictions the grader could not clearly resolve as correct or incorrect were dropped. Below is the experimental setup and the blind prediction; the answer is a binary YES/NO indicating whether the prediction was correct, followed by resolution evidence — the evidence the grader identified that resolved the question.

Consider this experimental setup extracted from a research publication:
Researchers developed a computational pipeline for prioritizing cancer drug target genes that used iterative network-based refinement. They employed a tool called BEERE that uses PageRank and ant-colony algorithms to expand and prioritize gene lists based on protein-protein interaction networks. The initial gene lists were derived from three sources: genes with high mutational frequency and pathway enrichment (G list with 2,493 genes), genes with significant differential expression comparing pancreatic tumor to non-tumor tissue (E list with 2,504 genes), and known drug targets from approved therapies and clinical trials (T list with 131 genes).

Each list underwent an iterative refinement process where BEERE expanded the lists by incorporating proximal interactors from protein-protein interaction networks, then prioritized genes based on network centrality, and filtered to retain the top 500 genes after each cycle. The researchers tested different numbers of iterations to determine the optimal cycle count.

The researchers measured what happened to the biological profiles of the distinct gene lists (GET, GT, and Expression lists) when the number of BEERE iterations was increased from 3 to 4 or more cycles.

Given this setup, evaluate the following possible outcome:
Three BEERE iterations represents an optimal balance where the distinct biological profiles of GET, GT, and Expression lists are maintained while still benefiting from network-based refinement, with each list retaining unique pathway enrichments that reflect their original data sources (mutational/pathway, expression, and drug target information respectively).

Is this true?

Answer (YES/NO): YES